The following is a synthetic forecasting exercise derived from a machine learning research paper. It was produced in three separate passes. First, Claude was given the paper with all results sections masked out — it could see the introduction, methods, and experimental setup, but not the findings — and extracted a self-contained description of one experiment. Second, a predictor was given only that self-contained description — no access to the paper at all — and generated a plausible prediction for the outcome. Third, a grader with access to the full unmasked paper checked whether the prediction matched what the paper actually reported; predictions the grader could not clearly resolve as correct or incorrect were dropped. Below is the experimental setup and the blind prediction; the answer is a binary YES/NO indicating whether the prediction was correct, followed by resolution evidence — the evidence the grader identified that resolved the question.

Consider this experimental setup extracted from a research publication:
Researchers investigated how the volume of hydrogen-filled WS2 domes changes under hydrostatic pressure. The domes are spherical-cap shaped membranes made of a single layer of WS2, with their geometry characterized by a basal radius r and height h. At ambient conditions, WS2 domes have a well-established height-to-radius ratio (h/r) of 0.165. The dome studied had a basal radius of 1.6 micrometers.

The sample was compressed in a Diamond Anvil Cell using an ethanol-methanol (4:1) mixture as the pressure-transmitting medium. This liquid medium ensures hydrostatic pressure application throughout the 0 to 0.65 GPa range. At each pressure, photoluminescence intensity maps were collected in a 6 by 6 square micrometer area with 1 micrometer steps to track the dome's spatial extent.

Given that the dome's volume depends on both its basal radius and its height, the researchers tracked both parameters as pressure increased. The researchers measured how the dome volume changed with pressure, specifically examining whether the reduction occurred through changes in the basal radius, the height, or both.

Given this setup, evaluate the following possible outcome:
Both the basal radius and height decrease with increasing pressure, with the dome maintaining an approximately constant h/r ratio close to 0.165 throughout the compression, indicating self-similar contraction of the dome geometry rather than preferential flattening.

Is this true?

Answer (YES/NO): NO